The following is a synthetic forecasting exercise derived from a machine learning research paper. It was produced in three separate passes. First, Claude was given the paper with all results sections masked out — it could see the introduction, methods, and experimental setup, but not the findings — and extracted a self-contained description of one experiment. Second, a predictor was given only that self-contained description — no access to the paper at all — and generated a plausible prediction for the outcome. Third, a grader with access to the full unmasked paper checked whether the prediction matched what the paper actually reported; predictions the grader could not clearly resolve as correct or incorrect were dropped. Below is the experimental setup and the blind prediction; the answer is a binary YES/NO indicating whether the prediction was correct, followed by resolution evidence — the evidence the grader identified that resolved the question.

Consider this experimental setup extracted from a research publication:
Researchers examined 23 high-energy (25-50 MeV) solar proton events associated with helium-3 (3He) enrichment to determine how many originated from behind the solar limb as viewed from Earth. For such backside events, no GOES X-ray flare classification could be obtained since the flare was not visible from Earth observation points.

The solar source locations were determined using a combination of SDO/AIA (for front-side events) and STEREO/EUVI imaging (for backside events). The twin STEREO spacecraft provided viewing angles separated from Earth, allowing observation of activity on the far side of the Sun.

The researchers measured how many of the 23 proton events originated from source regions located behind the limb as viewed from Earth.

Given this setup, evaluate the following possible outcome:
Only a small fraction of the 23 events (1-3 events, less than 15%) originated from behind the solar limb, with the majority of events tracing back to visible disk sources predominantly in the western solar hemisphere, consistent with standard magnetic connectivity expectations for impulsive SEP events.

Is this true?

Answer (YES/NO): NO